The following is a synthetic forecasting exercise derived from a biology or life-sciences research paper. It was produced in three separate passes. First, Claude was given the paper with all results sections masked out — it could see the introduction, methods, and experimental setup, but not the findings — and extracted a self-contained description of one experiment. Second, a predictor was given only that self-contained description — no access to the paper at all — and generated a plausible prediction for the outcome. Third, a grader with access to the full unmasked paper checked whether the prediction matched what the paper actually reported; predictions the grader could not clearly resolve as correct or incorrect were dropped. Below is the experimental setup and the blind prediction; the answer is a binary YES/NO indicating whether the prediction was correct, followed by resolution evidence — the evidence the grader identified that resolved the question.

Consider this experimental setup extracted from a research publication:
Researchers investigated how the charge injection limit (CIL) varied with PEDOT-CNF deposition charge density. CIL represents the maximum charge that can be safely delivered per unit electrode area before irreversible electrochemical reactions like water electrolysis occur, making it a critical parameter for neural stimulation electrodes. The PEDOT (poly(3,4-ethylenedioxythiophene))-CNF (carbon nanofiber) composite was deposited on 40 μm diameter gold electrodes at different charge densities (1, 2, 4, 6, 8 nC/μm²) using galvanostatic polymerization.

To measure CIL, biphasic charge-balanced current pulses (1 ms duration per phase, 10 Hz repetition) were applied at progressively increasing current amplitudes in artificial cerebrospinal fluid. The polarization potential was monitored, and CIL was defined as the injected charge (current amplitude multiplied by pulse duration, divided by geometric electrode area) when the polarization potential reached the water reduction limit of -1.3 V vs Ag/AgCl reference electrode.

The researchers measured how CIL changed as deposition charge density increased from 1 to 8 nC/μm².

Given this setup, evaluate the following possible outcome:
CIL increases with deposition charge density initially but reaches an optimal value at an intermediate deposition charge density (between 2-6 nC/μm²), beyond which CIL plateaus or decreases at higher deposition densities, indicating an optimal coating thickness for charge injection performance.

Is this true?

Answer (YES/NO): YES